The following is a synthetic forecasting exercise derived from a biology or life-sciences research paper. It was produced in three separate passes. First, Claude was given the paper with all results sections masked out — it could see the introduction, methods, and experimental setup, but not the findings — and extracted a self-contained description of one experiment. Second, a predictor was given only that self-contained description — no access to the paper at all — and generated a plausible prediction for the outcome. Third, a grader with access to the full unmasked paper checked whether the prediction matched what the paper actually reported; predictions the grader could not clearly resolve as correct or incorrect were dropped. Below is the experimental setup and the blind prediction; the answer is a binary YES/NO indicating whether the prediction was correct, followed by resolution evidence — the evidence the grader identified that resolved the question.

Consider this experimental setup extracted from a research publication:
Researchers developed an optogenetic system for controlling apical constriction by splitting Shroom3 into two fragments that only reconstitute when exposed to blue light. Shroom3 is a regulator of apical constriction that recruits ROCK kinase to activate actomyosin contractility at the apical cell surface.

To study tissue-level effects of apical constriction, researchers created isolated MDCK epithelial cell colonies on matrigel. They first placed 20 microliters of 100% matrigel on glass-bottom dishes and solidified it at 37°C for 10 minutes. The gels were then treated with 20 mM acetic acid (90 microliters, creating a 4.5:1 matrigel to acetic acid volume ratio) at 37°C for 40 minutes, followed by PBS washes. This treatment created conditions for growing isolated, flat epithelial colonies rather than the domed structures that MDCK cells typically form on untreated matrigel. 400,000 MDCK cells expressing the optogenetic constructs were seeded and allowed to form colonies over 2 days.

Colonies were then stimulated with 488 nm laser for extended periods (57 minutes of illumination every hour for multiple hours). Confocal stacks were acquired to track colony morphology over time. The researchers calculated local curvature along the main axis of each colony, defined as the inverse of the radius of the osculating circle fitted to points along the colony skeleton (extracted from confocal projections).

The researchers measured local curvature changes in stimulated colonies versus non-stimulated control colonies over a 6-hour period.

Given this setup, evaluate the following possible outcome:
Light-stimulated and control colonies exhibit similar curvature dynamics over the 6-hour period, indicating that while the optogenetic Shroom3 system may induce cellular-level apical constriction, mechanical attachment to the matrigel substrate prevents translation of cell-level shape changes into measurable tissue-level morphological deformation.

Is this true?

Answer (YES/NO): NO